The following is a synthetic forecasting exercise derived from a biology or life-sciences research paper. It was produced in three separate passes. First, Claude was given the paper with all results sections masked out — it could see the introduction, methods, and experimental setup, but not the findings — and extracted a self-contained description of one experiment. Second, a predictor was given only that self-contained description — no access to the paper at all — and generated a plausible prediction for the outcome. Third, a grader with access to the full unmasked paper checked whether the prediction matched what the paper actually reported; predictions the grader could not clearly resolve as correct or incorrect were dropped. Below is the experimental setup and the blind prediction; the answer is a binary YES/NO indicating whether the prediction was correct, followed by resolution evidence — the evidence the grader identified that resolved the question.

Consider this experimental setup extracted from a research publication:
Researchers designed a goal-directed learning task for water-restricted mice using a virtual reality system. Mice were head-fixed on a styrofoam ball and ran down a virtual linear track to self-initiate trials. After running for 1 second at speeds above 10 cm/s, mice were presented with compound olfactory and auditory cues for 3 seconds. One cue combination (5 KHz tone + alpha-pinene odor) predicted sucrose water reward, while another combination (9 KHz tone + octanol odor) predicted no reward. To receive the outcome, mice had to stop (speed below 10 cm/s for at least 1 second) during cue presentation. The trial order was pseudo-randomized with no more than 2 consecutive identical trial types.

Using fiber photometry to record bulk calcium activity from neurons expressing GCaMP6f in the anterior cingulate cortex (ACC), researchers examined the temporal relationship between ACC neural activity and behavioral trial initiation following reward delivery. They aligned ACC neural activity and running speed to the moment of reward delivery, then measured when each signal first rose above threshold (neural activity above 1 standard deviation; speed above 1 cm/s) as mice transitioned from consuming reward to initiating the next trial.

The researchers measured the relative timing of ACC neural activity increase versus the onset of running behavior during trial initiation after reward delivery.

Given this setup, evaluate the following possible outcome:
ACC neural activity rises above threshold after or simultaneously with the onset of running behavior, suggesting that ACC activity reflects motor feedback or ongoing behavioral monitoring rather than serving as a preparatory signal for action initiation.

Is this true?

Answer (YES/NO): NO